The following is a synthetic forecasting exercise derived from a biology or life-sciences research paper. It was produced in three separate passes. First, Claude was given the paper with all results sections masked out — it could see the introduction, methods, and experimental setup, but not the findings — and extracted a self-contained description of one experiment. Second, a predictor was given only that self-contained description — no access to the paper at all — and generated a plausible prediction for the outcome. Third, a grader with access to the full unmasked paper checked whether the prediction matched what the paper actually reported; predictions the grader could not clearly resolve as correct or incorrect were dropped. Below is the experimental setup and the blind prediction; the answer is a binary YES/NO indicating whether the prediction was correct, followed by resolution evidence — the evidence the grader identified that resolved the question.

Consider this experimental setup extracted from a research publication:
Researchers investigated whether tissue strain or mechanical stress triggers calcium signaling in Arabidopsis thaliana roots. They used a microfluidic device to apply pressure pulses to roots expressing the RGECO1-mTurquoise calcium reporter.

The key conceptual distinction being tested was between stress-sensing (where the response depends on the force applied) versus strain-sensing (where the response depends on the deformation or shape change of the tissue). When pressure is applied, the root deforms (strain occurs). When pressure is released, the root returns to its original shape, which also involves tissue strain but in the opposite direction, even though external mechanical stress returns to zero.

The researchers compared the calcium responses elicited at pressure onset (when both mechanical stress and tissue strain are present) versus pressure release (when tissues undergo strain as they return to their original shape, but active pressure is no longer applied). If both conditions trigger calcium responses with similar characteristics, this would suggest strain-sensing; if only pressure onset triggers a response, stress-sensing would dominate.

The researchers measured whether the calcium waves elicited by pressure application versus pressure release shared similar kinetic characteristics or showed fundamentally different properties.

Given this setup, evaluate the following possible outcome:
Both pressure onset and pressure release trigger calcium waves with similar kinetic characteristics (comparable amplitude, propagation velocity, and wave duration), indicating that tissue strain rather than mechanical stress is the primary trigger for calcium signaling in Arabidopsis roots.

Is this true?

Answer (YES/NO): NO